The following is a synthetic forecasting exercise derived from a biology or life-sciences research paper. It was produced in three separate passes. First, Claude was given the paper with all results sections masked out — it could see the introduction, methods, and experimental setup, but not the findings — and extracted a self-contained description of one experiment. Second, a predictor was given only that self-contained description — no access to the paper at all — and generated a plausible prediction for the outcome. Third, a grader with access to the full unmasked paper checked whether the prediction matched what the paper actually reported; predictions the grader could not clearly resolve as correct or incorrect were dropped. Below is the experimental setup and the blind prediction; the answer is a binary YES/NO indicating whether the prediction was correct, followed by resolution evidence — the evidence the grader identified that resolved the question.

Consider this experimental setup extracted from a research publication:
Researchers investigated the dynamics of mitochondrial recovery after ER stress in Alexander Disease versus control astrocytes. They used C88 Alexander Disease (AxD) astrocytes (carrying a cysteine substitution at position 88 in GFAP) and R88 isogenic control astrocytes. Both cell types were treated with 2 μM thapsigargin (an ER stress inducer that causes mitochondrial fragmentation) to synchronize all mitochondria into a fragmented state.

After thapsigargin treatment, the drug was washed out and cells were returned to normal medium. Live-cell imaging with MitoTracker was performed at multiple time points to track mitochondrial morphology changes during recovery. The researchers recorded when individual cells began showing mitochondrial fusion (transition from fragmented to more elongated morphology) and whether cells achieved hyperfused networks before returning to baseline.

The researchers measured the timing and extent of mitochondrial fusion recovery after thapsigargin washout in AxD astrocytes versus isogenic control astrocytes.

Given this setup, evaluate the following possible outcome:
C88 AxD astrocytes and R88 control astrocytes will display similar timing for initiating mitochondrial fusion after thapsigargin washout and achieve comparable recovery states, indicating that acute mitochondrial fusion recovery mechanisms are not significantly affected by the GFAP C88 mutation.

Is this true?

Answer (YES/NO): NO